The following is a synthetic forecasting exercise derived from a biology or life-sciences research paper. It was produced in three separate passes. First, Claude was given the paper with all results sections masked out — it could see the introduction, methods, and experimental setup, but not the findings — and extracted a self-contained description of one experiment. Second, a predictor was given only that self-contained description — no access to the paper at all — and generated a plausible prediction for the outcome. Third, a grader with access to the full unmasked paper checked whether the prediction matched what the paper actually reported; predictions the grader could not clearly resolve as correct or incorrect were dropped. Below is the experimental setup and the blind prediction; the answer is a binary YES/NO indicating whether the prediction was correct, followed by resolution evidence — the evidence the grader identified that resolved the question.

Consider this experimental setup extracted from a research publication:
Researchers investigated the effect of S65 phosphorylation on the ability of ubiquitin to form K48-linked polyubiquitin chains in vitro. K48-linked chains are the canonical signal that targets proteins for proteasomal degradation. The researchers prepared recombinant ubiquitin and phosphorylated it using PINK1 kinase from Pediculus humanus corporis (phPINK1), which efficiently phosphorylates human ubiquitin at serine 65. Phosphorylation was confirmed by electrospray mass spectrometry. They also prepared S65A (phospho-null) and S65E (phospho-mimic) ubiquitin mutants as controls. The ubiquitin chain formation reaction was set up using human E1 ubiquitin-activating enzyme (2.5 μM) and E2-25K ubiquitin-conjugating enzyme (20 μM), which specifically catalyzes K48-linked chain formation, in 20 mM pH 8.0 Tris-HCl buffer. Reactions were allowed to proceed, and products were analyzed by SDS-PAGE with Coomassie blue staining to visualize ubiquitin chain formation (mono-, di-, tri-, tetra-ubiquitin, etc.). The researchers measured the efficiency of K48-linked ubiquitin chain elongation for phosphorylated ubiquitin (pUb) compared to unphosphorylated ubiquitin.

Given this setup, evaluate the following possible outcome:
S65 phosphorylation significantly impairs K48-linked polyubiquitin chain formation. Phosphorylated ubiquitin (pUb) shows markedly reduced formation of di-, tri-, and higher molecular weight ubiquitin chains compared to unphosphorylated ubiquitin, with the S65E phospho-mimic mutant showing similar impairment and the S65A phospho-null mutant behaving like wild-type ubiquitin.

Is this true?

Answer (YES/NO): NO